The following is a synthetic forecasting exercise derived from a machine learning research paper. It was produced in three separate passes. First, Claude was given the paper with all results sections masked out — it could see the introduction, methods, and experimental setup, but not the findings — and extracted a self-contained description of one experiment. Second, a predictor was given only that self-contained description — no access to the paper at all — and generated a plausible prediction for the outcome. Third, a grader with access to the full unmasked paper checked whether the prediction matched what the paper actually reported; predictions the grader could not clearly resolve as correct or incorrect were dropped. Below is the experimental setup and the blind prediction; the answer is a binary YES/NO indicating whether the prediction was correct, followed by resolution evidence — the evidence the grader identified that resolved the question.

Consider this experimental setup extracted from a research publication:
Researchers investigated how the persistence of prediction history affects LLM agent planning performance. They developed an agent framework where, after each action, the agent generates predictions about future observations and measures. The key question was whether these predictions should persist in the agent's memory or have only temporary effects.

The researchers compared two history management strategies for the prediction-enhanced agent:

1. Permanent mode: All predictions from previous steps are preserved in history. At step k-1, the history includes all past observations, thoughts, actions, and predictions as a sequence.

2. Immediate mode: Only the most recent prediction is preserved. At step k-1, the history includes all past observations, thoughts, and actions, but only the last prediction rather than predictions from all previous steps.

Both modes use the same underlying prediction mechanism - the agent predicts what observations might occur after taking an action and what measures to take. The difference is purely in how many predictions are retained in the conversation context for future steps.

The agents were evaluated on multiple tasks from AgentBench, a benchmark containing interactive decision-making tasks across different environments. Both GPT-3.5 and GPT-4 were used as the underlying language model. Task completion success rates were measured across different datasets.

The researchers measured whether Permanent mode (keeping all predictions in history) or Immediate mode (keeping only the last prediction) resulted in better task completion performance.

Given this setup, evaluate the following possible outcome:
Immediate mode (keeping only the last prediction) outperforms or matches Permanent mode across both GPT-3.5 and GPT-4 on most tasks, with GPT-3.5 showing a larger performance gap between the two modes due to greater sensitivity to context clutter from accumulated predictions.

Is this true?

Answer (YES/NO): NO